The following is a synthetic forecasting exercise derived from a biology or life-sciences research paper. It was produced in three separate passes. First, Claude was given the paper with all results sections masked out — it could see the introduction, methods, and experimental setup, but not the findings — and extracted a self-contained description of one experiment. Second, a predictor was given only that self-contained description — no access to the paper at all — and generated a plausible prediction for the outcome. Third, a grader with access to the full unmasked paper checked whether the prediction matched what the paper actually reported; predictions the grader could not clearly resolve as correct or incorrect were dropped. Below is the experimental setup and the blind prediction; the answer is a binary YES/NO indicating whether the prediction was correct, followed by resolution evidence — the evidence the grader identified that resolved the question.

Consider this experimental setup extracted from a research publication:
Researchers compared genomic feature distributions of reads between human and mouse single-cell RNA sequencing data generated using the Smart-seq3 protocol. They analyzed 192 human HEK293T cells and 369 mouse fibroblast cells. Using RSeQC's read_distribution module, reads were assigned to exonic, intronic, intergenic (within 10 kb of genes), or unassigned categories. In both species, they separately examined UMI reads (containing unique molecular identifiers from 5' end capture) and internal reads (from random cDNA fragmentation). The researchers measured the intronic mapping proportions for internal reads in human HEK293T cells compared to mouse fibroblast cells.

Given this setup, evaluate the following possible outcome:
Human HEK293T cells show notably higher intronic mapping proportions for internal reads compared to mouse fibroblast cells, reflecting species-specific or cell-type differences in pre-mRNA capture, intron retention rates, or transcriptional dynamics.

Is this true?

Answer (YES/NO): YES